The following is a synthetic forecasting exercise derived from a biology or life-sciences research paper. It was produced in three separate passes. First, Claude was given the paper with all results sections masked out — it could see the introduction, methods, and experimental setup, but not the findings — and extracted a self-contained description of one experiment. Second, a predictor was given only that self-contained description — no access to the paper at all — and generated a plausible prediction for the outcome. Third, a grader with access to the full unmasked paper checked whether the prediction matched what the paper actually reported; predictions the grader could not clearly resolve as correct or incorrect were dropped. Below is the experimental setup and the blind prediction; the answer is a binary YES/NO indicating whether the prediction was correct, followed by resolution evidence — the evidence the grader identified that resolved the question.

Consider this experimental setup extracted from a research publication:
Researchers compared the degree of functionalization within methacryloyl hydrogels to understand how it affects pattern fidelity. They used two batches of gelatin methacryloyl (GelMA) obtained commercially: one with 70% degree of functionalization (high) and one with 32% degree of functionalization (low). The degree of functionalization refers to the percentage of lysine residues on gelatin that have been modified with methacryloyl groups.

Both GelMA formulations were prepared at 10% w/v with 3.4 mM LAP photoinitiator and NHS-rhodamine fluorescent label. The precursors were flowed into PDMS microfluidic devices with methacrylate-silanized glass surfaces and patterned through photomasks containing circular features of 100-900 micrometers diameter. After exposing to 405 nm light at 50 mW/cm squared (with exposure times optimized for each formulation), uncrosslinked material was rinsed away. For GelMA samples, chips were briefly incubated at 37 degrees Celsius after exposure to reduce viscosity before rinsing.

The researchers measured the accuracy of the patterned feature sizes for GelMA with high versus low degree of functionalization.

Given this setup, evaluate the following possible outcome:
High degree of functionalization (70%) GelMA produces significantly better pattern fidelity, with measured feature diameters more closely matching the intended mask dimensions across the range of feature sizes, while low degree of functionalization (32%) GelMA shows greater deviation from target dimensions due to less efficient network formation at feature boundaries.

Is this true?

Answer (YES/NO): NO